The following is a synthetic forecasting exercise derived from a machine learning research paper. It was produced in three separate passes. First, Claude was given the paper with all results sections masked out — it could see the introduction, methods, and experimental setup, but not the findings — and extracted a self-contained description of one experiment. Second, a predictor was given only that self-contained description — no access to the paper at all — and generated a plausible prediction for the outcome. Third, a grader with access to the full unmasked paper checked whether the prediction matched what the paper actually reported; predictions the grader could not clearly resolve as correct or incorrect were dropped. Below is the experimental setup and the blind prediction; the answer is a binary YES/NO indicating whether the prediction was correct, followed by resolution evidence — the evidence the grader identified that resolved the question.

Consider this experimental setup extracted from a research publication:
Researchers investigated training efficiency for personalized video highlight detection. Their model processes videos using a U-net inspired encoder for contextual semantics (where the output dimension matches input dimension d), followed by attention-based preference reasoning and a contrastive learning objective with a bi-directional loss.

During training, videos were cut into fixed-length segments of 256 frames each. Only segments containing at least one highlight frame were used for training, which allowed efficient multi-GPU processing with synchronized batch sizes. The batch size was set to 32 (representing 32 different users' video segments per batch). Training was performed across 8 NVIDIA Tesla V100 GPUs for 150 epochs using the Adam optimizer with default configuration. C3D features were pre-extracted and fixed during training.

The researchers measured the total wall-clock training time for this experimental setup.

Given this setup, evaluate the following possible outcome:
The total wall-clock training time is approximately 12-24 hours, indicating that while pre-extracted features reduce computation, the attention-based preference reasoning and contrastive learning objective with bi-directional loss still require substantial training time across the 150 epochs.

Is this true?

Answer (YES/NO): NO